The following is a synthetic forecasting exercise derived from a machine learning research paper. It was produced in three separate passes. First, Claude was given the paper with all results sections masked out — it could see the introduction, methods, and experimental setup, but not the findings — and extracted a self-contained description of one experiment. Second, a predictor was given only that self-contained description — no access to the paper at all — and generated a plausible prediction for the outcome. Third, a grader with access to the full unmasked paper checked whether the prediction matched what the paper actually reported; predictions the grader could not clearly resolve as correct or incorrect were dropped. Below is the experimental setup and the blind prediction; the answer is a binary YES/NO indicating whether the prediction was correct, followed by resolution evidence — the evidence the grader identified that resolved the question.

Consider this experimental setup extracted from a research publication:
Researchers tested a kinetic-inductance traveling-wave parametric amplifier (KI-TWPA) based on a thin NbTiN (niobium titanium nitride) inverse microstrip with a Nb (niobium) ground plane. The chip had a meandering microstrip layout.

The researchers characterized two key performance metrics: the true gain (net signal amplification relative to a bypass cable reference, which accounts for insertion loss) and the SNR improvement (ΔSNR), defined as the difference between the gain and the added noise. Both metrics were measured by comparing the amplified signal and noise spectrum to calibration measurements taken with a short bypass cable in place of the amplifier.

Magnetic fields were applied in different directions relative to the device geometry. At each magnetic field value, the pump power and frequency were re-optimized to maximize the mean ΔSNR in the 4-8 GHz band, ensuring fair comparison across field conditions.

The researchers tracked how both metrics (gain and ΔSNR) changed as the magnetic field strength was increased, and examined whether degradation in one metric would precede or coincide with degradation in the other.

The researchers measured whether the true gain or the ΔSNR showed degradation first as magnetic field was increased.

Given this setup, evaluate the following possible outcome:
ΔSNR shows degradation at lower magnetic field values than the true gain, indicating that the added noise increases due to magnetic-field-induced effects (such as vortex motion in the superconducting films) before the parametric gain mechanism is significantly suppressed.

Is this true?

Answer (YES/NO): NO